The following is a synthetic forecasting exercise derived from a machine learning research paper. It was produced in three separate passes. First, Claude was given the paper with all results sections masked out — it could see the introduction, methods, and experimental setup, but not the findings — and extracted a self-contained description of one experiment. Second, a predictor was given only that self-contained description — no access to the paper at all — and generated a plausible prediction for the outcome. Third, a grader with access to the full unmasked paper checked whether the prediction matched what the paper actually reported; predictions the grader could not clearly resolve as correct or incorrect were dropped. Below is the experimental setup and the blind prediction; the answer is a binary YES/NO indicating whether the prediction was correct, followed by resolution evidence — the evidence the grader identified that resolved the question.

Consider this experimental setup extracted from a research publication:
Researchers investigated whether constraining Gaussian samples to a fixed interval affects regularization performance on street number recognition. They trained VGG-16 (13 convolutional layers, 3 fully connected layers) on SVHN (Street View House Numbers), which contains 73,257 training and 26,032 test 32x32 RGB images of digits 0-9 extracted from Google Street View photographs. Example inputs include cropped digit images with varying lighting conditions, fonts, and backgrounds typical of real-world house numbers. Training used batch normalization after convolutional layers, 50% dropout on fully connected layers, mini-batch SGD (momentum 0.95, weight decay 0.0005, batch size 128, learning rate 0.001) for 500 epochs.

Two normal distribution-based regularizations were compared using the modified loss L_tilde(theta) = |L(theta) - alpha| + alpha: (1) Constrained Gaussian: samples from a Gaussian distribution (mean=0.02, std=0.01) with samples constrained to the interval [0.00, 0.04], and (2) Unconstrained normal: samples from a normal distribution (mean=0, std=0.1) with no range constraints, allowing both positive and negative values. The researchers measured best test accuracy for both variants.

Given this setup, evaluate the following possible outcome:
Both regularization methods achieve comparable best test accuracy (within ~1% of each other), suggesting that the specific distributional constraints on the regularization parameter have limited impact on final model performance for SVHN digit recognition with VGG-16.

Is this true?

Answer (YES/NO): YES